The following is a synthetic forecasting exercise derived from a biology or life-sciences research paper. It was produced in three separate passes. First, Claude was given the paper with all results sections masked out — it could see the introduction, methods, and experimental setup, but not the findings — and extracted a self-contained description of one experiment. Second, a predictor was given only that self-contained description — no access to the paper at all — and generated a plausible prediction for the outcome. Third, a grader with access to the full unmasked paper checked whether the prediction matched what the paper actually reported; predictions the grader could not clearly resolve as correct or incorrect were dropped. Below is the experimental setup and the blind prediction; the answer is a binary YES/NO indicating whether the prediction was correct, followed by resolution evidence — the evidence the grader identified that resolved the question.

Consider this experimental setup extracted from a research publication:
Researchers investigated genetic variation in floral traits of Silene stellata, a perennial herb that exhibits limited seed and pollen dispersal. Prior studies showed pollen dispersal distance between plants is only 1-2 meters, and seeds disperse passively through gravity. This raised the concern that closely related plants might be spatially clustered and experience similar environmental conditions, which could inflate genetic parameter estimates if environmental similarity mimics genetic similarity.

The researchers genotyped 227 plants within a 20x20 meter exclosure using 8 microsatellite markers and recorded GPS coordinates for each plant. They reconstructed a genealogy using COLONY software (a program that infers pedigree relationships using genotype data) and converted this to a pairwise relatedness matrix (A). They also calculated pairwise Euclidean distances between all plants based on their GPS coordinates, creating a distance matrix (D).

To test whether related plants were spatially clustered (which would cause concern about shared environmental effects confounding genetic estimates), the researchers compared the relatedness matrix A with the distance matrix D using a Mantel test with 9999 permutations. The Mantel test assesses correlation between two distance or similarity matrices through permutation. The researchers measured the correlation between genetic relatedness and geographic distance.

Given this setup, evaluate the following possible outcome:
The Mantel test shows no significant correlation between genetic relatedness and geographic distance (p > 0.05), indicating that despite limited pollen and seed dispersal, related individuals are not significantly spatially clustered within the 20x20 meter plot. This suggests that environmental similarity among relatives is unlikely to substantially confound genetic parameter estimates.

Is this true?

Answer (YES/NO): YES